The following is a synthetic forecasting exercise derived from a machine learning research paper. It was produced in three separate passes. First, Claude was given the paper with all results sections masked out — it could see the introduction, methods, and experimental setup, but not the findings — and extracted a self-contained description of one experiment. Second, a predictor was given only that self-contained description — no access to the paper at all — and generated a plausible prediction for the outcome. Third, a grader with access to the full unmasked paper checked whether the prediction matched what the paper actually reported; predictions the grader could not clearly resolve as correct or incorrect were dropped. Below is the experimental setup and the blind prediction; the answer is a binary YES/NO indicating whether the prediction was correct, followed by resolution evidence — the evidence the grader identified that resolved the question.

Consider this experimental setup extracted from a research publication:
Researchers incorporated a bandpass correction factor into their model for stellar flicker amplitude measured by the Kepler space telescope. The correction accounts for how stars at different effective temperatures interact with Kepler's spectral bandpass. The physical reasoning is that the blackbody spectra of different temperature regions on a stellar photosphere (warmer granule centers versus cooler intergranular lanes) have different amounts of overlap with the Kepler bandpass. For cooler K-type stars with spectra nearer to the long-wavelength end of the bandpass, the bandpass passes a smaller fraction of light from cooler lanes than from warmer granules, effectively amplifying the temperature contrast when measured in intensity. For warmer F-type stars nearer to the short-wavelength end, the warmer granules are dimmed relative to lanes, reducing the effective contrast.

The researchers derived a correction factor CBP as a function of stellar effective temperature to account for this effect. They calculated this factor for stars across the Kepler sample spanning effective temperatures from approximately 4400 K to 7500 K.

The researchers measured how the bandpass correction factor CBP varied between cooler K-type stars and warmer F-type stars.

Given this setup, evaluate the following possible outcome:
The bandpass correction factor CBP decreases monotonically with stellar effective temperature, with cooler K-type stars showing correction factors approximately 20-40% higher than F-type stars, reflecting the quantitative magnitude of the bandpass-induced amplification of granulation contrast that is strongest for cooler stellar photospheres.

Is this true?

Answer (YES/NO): NO